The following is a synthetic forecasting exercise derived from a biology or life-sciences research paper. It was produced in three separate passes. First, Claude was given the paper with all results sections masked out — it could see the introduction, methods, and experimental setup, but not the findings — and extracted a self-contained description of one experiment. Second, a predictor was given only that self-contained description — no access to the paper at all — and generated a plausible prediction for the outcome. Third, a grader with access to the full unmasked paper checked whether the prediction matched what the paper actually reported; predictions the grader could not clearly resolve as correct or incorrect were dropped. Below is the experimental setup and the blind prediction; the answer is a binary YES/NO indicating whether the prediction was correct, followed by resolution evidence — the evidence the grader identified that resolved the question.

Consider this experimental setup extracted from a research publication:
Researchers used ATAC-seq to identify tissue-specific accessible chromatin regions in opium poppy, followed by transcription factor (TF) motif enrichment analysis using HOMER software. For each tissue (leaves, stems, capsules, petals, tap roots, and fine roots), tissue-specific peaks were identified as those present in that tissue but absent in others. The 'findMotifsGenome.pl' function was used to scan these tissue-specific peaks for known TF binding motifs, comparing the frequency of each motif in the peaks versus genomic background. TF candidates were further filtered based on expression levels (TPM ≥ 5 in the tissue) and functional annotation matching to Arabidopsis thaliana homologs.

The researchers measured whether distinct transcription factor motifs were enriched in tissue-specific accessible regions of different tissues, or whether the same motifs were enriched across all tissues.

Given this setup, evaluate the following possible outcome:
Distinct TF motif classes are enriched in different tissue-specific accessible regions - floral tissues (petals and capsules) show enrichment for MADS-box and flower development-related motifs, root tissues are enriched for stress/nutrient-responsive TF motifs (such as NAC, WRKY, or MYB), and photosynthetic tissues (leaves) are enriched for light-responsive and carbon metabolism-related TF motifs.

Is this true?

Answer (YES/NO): NO